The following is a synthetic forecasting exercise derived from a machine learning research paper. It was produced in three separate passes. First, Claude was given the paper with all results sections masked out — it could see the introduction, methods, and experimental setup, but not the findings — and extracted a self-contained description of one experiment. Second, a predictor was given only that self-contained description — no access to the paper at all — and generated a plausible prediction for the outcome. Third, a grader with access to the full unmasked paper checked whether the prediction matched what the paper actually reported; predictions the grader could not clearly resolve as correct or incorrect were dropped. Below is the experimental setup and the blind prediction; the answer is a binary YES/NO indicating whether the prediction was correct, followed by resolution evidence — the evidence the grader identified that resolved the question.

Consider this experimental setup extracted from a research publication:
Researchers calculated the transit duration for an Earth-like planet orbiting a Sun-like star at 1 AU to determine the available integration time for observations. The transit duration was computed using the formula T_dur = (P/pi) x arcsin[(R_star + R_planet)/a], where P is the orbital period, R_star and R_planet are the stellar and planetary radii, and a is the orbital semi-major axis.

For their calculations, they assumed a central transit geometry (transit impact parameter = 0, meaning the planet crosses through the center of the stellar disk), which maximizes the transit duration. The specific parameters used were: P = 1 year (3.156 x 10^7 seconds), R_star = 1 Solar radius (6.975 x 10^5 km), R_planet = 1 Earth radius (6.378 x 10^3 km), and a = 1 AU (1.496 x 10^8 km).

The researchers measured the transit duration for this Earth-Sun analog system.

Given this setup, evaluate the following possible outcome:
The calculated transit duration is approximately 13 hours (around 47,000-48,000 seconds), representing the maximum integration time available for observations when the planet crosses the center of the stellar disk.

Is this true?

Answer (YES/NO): YES